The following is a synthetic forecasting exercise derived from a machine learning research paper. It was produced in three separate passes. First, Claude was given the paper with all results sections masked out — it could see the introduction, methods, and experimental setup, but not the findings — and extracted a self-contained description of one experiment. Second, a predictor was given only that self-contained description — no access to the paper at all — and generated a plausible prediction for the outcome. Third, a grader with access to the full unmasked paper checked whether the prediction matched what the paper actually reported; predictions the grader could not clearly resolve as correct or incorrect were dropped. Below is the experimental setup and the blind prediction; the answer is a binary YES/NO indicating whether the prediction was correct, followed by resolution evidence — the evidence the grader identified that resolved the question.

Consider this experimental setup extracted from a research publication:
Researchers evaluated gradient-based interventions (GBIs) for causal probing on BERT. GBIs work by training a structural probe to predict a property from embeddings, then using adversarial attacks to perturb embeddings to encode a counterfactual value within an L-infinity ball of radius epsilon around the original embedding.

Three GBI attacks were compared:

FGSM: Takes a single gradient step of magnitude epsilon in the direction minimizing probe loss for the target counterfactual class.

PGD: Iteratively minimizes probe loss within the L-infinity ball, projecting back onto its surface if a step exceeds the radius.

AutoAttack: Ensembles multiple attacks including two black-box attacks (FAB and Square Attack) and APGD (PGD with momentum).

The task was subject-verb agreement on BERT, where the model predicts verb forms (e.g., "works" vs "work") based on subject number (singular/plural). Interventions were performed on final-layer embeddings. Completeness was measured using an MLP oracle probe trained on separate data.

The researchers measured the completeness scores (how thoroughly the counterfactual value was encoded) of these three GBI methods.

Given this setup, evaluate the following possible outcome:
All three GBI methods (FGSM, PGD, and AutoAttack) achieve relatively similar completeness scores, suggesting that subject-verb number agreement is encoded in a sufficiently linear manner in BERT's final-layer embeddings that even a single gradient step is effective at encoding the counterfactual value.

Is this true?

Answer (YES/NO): NO